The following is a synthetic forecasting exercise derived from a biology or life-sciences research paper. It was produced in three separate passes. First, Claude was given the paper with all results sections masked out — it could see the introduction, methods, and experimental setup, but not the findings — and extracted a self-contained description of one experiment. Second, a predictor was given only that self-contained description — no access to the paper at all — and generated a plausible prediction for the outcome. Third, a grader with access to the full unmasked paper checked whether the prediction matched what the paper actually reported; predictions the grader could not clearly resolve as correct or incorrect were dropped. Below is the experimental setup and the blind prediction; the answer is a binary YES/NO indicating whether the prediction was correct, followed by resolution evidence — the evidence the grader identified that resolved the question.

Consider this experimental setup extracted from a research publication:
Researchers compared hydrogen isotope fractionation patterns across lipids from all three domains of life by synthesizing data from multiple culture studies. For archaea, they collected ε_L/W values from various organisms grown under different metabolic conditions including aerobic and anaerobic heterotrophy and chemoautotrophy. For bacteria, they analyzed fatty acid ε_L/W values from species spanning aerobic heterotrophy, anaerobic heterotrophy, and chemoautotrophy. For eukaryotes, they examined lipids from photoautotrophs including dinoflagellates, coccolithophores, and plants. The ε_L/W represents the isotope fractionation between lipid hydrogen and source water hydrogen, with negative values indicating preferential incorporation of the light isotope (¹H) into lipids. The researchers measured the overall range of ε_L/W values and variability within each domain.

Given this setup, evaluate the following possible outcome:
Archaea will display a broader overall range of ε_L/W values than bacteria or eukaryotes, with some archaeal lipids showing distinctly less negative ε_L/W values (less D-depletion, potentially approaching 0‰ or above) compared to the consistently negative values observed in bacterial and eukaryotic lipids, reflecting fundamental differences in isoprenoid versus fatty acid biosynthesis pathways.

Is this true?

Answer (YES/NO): NO